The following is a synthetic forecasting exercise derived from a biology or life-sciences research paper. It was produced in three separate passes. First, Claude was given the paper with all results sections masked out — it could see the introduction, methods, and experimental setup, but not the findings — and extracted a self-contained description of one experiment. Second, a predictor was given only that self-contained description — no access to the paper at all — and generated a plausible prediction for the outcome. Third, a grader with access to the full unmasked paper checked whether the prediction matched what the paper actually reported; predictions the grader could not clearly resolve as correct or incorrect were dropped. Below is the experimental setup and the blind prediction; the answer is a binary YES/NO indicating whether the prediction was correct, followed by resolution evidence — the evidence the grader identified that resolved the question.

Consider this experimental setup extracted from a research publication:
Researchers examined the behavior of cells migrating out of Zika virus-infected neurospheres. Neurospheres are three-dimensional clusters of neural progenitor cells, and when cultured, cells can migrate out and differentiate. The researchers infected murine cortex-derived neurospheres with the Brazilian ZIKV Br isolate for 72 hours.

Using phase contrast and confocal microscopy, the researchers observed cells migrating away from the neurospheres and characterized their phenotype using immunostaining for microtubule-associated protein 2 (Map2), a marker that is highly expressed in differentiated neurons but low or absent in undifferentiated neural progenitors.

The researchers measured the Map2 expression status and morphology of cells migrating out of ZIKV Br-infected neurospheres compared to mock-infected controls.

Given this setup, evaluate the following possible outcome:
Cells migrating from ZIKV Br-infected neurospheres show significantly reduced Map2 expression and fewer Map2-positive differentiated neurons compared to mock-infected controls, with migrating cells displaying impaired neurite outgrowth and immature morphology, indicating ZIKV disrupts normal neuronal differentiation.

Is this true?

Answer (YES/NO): YES